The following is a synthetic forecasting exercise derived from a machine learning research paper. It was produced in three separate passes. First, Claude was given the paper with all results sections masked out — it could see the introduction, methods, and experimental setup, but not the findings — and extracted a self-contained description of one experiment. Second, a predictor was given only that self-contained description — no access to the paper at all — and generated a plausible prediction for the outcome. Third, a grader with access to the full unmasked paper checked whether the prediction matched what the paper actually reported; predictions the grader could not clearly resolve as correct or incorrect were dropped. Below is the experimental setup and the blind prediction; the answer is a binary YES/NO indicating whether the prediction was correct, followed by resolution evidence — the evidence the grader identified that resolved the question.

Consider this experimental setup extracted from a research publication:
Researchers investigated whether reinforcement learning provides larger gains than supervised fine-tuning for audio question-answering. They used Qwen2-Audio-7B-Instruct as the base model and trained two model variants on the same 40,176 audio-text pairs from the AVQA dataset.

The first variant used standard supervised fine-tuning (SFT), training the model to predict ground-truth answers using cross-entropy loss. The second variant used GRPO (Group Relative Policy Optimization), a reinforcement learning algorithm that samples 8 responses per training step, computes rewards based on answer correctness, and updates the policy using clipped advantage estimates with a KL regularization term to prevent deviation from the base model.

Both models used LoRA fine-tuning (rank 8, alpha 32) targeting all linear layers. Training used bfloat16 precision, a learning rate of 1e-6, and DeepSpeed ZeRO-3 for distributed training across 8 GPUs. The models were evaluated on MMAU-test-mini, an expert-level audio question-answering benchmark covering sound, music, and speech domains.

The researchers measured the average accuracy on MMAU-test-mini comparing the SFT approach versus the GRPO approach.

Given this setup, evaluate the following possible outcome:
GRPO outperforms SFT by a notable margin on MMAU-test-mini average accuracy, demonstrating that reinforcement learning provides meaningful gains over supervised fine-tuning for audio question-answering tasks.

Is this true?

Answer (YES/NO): YES